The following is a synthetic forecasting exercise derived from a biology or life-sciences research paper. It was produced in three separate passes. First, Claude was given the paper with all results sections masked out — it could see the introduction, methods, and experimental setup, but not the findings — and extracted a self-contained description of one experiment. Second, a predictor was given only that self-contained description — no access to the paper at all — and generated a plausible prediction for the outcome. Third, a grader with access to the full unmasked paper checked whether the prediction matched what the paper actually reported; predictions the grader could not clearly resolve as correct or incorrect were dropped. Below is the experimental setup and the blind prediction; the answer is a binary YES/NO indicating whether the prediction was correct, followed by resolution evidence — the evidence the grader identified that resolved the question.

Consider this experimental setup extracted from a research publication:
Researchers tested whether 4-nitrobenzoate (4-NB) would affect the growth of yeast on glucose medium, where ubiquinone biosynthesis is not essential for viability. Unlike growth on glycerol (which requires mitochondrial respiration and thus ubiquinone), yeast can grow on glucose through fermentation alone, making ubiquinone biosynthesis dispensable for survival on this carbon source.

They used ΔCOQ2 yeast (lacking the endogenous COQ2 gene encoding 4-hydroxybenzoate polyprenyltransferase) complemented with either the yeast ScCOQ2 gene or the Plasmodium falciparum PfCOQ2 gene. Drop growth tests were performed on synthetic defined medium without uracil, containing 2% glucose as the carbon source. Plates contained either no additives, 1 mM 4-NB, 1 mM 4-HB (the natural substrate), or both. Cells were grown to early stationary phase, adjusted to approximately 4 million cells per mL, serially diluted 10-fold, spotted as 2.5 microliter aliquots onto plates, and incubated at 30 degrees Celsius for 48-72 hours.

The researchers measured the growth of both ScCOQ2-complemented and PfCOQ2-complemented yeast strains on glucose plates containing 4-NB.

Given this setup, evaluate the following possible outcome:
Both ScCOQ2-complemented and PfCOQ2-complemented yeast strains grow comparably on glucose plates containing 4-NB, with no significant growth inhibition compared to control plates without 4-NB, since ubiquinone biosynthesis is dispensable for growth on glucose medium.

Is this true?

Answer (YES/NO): NO